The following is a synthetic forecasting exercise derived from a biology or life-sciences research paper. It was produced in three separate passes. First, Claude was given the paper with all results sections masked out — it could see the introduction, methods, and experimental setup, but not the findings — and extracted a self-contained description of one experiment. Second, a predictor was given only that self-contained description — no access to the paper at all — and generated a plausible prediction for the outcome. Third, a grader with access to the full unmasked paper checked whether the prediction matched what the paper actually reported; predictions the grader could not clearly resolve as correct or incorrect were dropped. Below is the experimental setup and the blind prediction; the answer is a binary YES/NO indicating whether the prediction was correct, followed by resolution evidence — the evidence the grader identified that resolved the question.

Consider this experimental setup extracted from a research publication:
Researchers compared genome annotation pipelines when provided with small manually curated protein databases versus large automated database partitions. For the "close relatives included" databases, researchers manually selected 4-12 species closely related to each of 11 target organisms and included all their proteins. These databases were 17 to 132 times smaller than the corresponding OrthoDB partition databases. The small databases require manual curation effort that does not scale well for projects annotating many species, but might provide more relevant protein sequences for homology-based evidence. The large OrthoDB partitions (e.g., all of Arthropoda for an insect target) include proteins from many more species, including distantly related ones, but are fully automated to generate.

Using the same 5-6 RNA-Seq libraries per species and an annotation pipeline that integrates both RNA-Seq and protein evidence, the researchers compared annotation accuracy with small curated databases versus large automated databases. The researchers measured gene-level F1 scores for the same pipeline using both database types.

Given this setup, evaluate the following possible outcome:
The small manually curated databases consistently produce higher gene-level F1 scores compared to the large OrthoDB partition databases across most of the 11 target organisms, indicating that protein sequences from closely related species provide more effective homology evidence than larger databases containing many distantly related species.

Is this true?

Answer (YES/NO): NO